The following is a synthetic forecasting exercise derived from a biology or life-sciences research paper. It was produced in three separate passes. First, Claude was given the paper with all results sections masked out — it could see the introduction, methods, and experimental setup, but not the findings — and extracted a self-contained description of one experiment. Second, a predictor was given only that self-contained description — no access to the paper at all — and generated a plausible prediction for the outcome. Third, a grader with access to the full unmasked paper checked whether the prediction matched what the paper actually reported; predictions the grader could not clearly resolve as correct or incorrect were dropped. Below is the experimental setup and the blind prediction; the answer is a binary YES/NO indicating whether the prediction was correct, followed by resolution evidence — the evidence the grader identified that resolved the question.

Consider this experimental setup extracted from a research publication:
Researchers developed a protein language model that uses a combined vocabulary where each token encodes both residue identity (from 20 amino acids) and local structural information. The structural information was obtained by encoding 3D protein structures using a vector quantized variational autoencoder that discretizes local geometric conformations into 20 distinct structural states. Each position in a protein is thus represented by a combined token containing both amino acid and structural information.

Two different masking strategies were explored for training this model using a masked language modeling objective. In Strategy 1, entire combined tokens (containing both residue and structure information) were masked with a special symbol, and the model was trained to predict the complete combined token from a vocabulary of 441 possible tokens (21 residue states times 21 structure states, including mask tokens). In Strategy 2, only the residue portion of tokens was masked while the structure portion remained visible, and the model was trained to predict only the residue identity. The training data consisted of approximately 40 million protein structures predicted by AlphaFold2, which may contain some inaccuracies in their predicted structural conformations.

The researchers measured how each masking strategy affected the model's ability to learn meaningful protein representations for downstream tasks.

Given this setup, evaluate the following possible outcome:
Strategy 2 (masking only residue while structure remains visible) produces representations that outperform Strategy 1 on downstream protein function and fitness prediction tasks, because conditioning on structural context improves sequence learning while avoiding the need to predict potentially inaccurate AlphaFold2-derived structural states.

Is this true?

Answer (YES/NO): YES